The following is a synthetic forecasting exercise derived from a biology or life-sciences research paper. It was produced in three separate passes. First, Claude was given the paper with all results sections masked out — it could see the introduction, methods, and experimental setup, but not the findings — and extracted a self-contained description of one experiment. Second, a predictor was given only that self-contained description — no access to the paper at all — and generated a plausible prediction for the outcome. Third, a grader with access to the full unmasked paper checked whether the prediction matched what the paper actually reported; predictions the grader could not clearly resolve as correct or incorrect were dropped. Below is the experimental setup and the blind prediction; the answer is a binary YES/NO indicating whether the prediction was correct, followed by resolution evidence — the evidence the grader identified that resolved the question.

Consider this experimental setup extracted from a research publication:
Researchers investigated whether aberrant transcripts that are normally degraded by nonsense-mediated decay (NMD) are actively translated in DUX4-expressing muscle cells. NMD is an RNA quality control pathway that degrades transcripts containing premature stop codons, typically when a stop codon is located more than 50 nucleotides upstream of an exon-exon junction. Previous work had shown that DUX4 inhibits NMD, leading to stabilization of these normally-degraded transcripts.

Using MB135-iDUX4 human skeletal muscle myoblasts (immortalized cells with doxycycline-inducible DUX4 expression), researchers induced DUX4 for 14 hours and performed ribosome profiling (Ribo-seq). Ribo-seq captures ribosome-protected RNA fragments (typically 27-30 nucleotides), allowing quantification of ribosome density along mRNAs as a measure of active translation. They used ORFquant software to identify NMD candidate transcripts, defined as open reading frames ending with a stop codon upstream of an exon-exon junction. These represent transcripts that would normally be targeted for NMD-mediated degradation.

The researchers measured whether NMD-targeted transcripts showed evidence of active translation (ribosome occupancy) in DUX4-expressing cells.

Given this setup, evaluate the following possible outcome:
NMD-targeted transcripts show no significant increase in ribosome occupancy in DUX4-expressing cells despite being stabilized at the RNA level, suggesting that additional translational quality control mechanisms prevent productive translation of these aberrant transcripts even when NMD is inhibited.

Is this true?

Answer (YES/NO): NO